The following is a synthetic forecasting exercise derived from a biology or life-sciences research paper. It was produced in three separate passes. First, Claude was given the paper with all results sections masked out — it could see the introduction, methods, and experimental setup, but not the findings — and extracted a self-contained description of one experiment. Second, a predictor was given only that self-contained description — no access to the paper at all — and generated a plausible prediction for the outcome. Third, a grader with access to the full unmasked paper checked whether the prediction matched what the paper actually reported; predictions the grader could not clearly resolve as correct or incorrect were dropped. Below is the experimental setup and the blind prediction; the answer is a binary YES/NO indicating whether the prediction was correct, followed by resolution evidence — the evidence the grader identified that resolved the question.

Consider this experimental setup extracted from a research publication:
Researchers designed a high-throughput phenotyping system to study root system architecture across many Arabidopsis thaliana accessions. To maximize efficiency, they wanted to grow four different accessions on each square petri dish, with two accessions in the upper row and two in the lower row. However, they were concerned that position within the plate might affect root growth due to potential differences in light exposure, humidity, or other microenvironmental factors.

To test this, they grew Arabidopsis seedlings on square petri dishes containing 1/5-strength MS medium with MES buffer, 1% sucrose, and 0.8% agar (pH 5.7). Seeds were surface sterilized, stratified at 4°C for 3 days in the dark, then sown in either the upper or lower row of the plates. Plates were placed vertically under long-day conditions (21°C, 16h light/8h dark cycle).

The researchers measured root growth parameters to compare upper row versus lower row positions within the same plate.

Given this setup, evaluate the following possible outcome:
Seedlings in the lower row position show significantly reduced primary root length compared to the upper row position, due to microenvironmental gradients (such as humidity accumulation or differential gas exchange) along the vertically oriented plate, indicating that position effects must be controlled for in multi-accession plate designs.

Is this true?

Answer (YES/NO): NO